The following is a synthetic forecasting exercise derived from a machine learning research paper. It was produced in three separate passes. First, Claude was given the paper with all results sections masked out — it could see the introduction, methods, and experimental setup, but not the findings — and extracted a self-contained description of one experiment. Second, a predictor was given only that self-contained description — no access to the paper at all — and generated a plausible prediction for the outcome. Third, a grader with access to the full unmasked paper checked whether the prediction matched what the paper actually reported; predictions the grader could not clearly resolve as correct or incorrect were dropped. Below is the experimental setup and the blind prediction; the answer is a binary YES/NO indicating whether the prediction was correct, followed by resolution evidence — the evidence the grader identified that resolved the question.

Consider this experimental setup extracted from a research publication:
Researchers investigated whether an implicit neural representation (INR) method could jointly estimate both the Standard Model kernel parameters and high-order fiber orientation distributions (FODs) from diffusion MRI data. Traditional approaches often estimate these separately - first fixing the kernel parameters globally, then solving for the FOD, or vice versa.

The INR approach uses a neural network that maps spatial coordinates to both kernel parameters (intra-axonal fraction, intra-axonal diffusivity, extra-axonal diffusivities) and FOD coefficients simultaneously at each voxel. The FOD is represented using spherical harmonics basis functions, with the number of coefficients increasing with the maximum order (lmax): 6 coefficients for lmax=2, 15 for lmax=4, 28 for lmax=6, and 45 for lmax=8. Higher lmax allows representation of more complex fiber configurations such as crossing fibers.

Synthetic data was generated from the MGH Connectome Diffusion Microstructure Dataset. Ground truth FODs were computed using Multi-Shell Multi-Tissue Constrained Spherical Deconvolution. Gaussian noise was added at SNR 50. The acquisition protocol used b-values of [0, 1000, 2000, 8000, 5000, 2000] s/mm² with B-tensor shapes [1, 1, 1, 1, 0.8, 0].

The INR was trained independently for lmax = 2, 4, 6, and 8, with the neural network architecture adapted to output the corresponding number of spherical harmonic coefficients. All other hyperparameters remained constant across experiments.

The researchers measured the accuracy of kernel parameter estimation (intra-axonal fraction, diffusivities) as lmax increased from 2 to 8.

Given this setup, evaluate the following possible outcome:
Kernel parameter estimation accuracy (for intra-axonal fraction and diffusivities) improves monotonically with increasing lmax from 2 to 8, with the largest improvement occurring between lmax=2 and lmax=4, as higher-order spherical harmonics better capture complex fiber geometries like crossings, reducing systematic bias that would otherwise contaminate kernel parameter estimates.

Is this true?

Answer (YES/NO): NO